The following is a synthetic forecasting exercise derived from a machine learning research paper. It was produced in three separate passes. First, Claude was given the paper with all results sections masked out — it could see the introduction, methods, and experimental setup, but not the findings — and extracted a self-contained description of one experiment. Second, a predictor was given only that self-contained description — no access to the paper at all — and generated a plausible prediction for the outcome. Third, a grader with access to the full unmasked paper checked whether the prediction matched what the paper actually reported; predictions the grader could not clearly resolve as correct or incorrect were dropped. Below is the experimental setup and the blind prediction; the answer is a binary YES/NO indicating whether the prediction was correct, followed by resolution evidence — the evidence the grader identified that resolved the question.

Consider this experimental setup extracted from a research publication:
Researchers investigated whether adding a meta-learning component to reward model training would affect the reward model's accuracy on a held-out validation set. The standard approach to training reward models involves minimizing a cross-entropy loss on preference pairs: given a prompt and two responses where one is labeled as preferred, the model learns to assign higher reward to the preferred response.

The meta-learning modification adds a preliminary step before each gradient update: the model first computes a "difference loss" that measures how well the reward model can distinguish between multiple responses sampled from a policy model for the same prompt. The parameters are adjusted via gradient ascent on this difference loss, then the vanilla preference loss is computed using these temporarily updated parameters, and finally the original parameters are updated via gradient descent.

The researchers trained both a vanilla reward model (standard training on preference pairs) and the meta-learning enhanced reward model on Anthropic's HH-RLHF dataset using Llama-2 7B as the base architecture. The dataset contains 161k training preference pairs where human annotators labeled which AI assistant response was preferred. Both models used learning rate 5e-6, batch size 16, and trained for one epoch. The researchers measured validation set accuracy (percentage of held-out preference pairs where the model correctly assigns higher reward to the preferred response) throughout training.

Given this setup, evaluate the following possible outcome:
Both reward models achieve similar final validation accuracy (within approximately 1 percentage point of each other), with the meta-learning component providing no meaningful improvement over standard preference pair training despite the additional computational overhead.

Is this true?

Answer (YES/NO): YES